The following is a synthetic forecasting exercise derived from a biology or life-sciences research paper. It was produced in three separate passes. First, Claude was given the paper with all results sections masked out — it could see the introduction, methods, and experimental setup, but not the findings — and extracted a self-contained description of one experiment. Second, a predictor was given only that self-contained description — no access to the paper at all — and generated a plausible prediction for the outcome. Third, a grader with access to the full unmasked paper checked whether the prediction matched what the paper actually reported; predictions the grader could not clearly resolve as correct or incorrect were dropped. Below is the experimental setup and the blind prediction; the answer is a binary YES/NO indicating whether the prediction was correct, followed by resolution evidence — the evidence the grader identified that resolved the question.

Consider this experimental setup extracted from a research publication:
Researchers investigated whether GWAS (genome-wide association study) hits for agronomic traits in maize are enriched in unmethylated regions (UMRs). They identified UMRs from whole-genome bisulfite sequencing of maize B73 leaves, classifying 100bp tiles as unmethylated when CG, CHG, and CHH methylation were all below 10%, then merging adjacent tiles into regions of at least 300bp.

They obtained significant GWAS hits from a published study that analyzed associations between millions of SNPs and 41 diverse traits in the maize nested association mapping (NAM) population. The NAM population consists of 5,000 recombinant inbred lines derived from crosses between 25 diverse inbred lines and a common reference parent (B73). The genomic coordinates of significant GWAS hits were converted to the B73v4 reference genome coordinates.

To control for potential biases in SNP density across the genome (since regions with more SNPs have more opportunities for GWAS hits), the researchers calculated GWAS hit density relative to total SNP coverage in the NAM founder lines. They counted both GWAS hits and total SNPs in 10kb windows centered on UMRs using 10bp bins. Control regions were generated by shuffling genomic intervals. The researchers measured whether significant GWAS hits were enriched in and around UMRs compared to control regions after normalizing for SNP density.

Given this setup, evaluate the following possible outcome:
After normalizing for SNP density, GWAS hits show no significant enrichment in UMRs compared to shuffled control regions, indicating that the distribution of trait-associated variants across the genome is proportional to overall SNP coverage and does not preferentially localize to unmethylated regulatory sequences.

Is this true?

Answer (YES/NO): NO